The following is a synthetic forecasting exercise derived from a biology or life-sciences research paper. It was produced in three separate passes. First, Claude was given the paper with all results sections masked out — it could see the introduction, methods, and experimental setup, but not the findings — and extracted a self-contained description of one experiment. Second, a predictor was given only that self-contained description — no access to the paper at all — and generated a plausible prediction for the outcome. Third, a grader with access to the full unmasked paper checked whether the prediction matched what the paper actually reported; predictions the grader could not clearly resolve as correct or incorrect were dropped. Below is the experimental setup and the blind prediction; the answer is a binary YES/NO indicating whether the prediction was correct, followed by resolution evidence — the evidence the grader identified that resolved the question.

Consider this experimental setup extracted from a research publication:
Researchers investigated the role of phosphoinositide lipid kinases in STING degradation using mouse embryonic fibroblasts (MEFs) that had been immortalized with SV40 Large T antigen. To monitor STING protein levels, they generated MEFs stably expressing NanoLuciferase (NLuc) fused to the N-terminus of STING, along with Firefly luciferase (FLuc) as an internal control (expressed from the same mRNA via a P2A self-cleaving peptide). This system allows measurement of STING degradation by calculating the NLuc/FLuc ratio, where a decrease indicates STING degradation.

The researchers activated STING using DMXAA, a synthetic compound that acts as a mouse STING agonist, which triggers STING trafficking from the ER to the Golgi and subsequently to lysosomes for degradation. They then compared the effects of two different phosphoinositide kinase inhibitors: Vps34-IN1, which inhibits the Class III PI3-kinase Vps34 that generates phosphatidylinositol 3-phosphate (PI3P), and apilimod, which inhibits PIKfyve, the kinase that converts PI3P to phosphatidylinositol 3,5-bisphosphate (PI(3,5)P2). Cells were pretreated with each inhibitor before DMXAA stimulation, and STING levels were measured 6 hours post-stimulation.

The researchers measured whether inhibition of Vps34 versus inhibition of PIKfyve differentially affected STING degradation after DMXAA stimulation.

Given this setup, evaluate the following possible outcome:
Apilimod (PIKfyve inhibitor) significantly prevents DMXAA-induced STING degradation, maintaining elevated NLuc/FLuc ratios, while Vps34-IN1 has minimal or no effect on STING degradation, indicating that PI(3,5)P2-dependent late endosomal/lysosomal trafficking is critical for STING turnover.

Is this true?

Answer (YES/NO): YES